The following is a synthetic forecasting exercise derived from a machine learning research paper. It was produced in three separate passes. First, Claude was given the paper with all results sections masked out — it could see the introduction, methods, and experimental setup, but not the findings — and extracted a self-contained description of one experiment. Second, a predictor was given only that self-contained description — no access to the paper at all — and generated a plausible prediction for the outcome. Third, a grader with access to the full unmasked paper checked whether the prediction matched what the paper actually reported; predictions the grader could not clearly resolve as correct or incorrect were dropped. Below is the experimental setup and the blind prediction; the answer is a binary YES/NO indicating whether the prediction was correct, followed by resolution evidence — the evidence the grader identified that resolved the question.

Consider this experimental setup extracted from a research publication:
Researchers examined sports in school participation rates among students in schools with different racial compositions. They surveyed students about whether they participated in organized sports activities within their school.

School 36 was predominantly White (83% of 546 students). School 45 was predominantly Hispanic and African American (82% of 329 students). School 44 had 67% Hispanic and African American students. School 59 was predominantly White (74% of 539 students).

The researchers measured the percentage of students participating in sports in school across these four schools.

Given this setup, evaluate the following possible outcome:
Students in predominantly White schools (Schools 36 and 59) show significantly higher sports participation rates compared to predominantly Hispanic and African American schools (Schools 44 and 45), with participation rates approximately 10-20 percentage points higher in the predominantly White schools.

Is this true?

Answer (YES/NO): NO